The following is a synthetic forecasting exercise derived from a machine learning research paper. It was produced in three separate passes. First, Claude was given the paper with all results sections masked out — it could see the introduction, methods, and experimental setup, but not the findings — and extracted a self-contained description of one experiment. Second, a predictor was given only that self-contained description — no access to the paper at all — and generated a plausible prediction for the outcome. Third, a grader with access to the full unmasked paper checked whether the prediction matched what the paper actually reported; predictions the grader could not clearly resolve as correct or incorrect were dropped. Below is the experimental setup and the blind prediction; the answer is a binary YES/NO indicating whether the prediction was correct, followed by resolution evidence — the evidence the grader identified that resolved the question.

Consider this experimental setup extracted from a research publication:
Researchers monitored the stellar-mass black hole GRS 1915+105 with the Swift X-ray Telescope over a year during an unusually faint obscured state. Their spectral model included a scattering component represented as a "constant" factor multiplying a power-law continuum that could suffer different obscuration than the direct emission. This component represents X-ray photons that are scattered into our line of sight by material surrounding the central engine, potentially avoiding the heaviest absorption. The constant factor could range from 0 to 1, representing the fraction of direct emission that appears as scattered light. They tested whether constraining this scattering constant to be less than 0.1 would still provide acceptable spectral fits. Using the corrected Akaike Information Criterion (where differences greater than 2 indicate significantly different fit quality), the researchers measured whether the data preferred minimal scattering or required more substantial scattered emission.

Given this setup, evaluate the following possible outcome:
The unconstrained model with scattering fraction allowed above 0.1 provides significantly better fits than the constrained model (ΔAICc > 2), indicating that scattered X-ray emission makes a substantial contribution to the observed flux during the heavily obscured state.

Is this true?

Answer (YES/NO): YES